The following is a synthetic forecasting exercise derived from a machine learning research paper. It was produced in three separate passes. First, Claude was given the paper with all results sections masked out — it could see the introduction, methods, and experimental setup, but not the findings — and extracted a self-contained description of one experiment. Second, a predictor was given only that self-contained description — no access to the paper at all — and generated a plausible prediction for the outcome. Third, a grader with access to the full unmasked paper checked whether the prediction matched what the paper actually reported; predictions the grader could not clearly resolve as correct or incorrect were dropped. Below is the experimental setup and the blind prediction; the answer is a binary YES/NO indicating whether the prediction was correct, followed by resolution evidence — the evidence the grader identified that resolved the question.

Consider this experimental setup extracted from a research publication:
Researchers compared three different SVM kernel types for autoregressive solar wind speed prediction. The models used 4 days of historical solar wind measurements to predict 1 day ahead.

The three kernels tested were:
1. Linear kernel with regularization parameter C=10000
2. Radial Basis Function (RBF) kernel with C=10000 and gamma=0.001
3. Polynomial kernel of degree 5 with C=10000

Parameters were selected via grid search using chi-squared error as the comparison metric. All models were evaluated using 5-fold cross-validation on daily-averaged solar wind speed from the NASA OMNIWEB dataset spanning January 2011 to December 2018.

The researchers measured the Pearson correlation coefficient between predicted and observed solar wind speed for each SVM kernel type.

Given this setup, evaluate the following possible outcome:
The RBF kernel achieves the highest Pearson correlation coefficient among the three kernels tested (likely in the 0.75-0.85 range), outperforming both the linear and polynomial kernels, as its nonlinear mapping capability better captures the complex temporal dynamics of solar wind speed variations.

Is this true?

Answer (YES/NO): NO